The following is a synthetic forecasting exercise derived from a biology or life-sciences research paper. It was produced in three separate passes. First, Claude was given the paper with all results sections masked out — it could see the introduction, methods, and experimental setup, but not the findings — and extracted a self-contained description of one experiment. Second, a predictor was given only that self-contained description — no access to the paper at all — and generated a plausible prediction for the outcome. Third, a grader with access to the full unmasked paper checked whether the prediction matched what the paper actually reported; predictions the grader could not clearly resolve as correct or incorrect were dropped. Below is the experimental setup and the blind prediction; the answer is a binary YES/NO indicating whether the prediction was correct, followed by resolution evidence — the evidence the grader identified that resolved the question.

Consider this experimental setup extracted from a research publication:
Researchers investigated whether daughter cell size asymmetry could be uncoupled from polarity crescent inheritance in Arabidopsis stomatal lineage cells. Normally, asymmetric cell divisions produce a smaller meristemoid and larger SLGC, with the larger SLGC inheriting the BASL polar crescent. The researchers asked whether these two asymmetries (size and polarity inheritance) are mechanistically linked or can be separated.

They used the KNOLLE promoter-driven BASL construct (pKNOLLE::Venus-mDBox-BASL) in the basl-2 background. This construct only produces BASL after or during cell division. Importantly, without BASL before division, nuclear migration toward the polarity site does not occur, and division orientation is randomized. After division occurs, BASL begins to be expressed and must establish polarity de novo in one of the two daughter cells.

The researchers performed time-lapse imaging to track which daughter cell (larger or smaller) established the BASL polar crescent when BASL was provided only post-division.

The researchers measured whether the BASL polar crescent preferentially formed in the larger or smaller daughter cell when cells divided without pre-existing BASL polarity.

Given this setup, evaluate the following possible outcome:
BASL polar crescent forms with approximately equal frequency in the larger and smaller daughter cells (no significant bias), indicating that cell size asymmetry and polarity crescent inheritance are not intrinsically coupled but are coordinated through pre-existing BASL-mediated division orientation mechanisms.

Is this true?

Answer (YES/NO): NO